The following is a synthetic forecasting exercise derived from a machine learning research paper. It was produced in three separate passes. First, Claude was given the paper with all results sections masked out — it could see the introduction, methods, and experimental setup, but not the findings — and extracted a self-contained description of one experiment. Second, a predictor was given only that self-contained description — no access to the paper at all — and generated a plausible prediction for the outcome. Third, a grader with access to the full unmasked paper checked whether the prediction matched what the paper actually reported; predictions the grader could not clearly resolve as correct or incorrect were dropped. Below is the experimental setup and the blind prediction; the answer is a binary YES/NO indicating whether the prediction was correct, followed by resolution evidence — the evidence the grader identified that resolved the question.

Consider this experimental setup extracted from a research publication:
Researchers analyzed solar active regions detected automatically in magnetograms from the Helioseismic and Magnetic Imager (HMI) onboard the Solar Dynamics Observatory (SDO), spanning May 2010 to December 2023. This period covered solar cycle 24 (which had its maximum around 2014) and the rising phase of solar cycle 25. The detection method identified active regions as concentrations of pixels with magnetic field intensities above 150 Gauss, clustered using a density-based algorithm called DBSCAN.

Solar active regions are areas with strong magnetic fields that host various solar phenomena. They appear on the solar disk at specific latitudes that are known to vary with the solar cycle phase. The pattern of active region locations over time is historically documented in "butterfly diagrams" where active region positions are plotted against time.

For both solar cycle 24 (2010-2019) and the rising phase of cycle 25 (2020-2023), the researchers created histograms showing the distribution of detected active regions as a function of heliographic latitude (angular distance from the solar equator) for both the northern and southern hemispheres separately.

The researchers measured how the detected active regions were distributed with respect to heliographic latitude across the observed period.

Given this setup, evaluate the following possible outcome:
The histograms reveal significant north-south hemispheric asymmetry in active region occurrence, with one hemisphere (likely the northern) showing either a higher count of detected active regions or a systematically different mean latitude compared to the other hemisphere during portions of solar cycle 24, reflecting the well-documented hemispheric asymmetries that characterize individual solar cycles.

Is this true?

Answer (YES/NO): YES